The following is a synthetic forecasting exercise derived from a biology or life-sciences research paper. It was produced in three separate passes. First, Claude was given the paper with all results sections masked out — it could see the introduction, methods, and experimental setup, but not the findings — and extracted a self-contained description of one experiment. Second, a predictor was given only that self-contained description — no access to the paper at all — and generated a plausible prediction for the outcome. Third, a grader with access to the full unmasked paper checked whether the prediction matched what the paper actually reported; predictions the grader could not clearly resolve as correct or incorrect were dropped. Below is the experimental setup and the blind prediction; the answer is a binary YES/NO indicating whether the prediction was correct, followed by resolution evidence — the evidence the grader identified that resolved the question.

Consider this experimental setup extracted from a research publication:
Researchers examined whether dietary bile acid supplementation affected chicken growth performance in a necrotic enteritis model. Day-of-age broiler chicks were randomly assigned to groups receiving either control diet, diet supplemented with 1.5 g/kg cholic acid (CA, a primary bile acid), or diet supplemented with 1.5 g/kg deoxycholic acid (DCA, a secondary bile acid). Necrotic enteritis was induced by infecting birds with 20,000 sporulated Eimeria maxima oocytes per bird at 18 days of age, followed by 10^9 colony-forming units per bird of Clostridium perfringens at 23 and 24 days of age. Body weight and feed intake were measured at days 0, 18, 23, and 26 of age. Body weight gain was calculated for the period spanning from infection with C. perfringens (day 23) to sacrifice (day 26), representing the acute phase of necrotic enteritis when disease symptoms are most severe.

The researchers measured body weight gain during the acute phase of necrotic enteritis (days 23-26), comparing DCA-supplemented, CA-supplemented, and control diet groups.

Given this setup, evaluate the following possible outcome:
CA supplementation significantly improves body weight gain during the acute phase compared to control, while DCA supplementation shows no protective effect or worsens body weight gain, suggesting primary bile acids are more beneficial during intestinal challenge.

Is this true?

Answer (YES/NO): NO